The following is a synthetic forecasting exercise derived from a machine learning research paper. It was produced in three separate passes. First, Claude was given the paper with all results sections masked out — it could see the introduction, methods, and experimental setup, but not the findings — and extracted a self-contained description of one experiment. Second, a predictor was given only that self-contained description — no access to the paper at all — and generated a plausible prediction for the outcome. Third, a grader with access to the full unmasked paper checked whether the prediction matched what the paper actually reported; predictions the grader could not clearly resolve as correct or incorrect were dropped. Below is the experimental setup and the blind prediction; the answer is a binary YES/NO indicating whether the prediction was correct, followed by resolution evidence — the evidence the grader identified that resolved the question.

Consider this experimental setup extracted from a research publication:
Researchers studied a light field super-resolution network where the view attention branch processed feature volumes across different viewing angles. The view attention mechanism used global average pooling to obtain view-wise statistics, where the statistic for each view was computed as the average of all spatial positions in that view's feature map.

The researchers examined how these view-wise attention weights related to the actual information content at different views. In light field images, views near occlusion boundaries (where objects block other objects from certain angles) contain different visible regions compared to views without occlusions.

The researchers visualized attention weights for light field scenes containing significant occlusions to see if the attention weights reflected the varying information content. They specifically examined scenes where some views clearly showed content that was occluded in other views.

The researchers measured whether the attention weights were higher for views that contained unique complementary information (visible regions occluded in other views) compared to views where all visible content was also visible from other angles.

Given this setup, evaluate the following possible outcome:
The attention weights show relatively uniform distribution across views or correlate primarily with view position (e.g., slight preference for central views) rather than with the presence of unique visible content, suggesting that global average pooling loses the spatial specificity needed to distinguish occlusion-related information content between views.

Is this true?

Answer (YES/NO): NO